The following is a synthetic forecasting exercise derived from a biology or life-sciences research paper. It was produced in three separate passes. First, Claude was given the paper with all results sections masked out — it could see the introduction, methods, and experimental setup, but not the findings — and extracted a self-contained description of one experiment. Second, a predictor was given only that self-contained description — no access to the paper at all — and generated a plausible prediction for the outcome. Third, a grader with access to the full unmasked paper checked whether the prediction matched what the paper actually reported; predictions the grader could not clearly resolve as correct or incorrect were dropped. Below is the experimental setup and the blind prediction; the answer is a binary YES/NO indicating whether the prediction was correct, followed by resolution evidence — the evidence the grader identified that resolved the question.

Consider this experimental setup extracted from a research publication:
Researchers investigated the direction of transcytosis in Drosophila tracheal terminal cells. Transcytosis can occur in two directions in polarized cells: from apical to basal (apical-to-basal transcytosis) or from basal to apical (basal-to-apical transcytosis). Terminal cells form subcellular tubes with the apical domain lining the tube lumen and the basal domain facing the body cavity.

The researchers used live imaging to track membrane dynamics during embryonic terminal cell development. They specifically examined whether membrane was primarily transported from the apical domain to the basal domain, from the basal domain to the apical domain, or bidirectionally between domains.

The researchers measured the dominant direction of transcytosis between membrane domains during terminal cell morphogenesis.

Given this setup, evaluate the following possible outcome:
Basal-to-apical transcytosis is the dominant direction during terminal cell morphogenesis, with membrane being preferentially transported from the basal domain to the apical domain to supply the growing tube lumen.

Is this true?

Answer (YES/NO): NO